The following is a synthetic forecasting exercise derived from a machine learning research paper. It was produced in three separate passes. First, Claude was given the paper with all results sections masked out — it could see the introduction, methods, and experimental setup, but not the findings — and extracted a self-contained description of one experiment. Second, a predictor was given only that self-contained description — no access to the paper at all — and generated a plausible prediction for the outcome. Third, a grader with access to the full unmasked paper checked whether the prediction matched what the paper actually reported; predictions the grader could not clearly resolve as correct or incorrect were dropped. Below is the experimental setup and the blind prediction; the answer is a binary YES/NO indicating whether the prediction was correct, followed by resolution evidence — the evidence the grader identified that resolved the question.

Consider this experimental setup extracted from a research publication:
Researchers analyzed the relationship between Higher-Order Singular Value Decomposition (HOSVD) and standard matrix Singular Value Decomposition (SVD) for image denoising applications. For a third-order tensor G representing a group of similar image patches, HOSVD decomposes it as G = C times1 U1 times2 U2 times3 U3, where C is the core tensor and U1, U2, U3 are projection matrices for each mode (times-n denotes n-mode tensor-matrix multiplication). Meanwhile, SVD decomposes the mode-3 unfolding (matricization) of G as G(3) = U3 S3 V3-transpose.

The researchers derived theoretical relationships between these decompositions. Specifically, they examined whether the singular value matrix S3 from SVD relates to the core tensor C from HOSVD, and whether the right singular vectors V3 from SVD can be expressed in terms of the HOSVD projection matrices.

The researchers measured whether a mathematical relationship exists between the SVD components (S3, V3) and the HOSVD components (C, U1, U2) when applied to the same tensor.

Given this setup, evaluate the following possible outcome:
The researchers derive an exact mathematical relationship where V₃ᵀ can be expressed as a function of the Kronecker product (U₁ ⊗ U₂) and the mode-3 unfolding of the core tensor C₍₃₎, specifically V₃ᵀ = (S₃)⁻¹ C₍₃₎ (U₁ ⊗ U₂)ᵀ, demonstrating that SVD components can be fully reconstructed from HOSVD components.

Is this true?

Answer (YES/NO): NO